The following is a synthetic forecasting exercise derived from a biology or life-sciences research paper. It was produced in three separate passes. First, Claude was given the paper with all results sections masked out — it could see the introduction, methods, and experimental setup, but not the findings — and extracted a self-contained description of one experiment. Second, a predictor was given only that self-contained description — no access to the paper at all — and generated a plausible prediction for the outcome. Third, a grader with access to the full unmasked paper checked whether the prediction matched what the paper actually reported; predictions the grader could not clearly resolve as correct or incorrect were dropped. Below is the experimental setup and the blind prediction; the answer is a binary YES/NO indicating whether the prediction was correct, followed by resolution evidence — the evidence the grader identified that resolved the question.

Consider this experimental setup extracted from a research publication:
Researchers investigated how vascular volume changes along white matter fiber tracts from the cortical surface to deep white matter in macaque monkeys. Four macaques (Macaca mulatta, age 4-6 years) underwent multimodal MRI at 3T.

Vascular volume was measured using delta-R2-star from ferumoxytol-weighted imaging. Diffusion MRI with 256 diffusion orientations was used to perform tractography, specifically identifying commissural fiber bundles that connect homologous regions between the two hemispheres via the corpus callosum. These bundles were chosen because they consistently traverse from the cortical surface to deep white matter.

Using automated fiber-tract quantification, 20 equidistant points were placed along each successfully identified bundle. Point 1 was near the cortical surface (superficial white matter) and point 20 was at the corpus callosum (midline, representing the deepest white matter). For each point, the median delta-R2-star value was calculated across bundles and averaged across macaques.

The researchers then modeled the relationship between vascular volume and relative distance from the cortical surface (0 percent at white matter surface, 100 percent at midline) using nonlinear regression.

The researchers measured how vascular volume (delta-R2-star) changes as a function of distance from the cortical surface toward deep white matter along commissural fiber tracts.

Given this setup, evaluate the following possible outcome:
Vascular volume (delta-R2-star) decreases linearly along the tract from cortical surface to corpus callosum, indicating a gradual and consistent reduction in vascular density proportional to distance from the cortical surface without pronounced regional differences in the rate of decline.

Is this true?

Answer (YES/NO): NO